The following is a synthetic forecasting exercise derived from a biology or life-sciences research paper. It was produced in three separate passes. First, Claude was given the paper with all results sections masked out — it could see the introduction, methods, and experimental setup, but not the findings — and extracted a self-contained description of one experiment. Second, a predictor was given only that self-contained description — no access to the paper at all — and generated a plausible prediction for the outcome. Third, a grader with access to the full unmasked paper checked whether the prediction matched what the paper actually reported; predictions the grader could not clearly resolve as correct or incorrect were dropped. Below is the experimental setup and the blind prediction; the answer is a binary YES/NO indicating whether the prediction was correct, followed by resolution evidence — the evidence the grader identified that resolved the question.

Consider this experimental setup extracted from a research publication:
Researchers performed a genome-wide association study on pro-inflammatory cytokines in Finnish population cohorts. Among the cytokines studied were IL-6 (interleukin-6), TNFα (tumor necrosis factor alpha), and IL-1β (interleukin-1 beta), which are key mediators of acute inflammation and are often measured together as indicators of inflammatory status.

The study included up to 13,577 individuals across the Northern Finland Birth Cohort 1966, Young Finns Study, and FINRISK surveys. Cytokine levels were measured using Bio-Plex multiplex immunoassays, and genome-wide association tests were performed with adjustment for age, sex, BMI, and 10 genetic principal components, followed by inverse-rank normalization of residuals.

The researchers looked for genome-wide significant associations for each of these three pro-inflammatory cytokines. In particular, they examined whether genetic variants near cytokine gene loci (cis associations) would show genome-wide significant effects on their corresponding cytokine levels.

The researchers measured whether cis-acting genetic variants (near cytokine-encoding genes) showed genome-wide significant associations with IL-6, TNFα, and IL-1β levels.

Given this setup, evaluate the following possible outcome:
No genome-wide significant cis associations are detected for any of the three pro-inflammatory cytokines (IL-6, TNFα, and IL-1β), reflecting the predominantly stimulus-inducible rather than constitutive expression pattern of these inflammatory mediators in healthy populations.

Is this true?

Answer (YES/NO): YES